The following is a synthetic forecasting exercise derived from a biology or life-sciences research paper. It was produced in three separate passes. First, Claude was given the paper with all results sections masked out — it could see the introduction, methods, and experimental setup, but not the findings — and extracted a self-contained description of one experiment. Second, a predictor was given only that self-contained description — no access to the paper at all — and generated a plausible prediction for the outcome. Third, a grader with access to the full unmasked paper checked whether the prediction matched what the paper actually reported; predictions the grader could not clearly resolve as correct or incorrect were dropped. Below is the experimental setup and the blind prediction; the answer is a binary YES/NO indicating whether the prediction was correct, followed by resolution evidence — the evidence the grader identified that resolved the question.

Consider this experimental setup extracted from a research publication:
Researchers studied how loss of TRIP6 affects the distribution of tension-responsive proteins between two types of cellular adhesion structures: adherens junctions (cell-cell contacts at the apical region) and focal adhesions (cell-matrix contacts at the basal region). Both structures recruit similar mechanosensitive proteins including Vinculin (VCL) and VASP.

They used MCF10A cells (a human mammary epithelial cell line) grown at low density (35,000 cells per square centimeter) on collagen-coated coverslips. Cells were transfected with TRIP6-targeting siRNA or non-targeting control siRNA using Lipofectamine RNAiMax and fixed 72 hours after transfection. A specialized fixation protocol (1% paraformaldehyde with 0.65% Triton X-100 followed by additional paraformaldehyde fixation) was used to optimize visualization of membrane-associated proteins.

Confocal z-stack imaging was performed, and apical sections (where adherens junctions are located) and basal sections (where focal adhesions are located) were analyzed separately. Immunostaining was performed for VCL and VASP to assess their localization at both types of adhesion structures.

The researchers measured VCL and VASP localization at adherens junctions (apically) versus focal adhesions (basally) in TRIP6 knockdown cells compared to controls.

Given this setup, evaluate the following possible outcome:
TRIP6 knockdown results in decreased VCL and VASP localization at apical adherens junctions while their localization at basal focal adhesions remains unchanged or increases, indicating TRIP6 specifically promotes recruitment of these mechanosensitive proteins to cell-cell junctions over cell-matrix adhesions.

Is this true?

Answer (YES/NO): YES